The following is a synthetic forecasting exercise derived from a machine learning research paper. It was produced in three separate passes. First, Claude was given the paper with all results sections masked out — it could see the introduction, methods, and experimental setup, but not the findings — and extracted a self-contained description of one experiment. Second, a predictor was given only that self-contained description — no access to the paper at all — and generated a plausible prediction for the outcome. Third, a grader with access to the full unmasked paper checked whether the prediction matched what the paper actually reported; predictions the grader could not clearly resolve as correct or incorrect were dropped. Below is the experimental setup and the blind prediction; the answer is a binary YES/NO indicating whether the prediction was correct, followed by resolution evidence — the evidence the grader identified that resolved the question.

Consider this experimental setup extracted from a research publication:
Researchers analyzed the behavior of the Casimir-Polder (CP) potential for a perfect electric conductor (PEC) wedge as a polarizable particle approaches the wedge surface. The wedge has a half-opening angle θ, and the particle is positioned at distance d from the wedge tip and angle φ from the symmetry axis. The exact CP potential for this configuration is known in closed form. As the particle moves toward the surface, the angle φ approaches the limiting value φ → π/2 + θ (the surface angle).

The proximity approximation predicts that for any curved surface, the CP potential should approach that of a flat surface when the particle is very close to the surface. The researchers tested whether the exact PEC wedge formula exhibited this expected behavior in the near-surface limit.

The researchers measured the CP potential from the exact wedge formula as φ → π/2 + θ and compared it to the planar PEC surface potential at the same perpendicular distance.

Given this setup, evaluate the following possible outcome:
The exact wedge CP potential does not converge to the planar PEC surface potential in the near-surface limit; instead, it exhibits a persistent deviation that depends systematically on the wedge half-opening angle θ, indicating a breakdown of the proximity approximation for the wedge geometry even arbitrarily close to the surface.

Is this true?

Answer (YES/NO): NO